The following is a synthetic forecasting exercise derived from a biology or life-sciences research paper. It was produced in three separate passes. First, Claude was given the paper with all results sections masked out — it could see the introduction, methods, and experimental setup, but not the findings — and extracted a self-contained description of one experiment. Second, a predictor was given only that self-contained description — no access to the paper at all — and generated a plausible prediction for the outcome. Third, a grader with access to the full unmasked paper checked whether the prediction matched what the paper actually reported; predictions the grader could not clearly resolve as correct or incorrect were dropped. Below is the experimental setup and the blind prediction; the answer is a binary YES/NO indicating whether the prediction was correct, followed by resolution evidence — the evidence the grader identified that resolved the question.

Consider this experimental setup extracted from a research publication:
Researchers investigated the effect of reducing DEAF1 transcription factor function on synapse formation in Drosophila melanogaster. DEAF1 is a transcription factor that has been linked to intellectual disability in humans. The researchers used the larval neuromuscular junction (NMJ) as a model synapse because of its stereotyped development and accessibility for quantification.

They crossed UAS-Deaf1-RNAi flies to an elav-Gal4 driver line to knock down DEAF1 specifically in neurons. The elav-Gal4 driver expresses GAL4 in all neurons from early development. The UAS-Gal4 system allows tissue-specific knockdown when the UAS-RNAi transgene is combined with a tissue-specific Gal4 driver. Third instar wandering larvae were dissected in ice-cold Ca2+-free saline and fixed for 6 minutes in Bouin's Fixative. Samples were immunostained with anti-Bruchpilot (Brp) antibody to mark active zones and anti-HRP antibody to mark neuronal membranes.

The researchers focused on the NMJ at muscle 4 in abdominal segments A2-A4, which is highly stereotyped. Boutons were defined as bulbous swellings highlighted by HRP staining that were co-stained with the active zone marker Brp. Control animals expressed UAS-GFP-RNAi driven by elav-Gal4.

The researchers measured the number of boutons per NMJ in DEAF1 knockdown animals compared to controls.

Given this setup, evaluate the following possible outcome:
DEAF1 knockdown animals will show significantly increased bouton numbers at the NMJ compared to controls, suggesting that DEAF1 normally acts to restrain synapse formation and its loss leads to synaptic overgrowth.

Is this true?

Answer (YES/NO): YES